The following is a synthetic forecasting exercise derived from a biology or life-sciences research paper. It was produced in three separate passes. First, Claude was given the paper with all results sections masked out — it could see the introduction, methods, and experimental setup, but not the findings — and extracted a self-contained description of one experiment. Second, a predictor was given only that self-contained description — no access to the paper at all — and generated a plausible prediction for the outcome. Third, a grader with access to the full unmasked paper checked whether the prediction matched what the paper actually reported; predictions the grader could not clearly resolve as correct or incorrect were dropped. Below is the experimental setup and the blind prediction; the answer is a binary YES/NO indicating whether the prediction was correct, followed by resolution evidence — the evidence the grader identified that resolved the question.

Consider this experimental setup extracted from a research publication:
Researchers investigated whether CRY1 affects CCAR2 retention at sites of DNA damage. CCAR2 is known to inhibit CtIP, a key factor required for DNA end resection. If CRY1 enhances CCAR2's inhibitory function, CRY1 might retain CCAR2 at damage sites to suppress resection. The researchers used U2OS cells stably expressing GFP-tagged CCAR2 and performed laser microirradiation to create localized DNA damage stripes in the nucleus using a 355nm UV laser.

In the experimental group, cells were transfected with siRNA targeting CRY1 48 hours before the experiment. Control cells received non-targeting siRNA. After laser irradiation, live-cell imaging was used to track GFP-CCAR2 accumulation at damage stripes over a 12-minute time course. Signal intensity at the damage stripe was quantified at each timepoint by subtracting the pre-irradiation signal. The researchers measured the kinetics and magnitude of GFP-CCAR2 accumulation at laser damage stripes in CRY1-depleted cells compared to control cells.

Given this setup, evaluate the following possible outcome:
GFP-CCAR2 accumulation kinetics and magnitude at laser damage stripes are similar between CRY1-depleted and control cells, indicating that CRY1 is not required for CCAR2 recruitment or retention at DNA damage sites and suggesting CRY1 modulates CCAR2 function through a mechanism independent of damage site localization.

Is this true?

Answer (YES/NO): NO